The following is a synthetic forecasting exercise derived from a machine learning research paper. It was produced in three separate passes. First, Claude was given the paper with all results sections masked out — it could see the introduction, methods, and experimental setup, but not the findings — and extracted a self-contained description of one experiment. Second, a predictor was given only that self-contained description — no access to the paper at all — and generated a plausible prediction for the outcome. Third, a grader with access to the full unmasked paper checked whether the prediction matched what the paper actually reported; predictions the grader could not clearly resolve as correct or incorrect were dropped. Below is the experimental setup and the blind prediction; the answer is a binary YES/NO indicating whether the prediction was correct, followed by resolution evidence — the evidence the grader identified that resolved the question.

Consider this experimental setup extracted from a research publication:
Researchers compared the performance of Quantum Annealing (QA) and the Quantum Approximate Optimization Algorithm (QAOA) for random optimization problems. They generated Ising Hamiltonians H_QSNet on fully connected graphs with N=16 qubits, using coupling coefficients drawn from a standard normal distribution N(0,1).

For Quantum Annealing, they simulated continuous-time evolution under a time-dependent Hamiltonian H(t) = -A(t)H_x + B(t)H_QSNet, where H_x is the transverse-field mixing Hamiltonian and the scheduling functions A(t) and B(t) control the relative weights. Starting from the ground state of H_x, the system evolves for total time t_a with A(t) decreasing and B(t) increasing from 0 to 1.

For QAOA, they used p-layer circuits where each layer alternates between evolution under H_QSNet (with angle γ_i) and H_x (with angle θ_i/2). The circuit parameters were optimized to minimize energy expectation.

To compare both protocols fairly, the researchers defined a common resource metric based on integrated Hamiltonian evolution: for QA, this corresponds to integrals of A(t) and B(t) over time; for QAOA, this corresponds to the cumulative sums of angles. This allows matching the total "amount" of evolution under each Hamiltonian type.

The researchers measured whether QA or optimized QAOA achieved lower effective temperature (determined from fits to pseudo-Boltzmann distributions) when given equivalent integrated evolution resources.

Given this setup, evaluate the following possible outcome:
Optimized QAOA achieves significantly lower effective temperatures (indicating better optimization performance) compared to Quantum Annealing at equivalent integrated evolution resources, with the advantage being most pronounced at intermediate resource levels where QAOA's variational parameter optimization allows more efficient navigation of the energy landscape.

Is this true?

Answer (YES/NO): NO